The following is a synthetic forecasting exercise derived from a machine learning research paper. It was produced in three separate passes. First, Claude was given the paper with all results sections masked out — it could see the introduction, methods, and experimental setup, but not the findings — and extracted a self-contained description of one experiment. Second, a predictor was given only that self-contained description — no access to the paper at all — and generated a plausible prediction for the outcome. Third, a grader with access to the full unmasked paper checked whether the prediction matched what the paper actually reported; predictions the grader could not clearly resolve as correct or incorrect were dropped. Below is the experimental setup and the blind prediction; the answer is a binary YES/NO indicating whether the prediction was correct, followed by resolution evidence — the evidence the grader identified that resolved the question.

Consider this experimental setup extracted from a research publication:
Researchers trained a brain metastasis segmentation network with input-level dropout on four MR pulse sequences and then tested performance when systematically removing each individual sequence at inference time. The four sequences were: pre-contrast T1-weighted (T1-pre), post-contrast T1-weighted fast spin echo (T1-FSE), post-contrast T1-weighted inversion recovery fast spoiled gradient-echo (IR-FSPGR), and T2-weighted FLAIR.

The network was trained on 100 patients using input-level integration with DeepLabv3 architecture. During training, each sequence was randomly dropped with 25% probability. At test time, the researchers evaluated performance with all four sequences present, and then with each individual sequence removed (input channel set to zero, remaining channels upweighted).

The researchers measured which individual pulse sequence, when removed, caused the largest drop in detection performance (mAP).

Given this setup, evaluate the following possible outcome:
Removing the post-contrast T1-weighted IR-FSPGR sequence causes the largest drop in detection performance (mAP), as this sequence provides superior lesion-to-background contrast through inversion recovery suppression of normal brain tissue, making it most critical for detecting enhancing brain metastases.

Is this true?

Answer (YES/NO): YES